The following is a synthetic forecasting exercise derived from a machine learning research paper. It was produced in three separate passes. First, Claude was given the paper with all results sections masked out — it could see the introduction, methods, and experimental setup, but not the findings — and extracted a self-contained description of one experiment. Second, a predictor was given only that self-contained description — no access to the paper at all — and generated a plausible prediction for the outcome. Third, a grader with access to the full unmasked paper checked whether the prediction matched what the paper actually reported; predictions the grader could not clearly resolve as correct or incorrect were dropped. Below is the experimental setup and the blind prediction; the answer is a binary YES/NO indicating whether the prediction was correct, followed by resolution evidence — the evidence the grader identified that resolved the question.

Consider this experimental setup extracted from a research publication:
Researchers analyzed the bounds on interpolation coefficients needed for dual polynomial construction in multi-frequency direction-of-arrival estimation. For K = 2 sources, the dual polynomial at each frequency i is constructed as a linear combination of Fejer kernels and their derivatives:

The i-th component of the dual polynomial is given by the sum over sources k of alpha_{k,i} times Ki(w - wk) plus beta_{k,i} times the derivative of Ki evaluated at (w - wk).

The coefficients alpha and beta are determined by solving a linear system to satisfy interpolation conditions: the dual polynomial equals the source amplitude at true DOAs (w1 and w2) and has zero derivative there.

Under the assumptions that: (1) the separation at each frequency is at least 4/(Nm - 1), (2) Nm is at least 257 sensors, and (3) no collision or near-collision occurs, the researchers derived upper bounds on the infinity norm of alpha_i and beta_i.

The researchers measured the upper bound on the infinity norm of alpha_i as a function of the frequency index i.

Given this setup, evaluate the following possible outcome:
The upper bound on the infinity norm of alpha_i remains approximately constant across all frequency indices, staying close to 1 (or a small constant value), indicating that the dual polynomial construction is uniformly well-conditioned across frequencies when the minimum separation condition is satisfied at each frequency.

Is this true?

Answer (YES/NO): NO